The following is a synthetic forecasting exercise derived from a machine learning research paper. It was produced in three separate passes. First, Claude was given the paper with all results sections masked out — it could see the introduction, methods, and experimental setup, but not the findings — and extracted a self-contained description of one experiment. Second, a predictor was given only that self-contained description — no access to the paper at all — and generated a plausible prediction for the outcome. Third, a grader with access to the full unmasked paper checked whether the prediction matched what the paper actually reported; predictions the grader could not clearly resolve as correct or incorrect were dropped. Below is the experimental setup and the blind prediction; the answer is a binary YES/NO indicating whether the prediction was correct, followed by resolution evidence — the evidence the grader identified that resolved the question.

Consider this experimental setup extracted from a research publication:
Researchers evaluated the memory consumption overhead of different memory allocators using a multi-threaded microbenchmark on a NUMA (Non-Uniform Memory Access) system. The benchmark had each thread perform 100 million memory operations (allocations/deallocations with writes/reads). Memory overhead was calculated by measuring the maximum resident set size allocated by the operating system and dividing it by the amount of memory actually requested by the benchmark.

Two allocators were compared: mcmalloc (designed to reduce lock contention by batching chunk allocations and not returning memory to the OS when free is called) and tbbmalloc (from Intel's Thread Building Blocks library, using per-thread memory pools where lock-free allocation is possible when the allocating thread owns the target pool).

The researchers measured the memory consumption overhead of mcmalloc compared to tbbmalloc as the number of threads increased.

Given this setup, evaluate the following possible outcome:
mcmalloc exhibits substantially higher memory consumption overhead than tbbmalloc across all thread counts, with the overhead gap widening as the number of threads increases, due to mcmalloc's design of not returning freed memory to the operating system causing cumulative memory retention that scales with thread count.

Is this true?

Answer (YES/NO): YES